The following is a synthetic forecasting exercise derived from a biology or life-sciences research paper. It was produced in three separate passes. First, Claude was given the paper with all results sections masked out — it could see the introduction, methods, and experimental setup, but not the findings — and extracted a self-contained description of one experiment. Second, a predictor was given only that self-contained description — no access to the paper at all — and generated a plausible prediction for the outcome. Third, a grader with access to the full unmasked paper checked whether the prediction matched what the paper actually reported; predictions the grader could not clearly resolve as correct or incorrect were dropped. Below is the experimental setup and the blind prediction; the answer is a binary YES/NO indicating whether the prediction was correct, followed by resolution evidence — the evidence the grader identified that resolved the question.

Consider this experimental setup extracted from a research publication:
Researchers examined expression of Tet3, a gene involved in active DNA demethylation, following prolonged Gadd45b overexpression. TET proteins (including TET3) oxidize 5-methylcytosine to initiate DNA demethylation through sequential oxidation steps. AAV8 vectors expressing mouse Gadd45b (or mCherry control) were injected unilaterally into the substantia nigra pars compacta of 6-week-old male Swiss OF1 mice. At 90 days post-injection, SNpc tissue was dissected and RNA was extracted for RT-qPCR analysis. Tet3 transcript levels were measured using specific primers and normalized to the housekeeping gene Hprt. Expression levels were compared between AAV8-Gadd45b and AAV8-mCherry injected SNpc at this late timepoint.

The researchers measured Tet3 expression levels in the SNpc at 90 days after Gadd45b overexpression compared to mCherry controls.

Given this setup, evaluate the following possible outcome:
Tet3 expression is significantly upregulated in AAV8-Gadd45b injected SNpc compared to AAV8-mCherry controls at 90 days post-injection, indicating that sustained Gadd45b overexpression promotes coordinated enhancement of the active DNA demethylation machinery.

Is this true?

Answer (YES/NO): NO